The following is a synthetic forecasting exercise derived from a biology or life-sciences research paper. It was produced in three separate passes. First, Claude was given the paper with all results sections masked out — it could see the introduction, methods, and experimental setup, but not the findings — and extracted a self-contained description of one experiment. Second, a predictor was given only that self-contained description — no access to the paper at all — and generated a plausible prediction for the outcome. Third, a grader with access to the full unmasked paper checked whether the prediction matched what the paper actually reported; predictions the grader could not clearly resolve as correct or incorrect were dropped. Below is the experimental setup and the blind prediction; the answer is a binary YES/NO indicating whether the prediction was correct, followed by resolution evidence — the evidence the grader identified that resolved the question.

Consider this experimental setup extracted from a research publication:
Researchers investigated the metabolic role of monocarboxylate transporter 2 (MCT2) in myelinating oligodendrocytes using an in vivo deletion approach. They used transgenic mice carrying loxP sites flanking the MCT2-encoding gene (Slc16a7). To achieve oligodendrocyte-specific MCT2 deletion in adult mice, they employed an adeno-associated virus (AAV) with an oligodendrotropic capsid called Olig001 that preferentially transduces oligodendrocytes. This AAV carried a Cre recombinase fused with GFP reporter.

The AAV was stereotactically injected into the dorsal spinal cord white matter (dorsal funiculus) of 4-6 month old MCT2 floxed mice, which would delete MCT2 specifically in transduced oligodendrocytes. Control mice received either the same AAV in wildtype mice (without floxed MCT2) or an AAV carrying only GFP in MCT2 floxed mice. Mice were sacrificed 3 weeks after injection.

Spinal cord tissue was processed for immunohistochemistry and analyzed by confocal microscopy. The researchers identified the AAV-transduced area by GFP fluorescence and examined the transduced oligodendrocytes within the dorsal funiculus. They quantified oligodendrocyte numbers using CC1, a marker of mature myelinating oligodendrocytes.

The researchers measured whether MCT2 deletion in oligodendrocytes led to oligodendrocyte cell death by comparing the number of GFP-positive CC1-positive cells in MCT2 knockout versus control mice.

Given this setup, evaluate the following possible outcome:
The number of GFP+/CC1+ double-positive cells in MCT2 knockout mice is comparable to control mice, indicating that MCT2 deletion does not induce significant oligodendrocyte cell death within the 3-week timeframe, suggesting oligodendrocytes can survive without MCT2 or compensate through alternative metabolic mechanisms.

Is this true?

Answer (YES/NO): YES